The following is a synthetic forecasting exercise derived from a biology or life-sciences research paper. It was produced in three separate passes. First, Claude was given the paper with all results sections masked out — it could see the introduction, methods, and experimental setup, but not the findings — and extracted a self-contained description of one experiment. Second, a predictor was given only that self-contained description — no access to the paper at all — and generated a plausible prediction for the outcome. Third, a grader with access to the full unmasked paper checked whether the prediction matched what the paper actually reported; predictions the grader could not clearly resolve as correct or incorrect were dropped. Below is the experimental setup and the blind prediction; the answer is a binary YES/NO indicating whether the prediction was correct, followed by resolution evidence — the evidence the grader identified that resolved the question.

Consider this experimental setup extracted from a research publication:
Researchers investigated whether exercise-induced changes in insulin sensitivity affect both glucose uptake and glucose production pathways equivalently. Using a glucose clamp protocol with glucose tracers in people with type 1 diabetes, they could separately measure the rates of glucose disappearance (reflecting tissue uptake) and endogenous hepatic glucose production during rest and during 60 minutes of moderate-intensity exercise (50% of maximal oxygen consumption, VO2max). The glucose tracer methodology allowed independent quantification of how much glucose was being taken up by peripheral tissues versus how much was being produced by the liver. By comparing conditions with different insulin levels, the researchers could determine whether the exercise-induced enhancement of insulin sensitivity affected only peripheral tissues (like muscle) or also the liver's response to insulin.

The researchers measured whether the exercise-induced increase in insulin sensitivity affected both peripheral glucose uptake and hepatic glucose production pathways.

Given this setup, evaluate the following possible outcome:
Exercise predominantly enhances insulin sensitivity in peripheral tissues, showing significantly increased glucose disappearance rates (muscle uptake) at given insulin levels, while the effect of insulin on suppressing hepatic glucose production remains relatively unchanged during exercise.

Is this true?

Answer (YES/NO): NO